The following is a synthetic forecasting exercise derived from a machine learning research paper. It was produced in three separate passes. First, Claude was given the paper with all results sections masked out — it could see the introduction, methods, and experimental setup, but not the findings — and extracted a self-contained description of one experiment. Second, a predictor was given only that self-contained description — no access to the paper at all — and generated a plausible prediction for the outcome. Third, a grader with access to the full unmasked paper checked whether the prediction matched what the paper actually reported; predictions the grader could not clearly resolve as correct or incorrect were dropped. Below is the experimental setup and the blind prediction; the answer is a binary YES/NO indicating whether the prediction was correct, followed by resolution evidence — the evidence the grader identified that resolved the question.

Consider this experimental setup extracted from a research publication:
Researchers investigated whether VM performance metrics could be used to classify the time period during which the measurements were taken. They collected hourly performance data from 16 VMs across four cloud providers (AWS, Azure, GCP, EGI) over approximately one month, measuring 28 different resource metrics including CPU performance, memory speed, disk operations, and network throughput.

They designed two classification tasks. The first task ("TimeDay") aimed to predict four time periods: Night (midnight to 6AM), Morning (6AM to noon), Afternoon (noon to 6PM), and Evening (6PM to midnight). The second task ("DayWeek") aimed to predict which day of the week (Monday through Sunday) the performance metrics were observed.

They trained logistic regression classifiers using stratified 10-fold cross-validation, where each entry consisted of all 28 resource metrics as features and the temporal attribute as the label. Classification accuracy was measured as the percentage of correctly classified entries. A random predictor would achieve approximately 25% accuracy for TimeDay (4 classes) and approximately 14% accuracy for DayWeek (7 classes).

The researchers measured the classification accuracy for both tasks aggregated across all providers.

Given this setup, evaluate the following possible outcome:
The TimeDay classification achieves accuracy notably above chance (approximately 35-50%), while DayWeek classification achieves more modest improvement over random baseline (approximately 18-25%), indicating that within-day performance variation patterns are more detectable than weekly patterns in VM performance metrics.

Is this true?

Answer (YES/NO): NO